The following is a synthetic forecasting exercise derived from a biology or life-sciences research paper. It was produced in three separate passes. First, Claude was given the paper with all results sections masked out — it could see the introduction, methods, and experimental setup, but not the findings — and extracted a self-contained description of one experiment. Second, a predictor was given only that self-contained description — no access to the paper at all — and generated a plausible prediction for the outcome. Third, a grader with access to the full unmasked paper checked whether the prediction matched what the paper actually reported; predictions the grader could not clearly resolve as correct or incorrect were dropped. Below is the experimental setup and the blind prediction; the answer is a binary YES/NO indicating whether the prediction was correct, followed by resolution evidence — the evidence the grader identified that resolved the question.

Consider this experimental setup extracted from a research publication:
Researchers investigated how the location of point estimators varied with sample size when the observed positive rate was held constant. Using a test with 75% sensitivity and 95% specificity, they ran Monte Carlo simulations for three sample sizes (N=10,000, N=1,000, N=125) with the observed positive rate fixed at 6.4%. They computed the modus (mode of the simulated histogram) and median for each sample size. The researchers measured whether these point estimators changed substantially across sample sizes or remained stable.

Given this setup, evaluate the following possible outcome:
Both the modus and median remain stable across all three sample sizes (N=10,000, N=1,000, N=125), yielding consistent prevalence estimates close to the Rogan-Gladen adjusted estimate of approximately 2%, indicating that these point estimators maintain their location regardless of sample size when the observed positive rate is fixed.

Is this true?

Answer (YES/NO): YES